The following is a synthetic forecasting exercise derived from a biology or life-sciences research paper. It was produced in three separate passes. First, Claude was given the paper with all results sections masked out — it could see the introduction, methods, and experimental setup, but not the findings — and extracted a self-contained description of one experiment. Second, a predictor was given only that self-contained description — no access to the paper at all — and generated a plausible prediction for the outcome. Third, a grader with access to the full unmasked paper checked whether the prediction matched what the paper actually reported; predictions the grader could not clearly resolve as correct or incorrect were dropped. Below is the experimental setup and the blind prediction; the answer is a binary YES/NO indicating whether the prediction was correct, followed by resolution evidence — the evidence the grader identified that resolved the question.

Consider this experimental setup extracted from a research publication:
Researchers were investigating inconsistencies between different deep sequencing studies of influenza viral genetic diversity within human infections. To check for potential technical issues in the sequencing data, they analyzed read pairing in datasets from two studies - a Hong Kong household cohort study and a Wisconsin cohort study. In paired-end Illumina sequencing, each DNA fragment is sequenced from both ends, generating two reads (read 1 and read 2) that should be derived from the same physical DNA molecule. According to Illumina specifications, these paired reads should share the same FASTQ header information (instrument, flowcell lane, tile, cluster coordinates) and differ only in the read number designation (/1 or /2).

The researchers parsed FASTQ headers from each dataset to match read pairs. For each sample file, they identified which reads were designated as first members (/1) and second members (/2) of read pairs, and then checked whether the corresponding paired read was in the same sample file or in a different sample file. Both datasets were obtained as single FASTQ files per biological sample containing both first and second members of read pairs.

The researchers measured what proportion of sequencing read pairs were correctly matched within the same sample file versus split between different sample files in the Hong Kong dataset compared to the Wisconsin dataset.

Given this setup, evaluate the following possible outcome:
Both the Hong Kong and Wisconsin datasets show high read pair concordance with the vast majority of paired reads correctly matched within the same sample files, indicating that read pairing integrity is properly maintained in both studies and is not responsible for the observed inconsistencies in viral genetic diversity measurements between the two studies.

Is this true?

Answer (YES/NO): NO